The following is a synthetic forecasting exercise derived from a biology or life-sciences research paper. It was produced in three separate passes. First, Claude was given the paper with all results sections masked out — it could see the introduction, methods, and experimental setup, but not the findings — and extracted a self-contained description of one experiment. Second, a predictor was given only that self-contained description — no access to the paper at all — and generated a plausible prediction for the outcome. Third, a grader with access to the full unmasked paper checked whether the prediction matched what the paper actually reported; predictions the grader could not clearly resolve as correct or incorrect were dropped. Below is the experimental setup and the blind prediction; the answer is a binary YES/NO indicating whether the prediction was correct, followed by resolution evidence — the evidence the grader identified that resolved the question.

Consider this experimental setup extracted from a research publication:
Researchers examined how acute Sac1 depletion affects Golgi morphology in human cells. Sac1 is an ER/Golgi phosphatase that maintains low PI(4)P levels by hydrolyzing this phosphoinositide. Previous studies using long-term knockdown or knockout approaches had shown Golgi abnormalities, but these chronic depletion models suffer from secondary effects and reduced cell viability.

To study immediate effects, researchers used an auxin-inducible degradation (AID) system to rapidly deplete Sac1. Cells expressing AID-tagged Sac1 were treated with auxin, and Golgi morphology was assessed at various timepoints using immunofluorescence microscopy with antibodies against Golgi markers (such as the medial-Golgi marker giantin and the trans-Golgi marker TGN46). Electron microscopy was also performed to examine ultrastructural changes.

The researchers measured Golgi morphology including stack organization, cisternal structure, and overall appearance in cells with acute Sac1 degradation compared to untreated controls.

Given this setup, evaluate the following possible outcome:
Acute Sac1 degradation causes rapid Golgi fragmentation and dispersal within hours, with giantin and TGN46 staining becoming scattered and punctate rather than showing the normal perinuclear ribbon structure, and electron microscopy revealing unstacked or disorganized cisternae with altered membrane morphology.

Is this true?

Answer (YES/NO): YES